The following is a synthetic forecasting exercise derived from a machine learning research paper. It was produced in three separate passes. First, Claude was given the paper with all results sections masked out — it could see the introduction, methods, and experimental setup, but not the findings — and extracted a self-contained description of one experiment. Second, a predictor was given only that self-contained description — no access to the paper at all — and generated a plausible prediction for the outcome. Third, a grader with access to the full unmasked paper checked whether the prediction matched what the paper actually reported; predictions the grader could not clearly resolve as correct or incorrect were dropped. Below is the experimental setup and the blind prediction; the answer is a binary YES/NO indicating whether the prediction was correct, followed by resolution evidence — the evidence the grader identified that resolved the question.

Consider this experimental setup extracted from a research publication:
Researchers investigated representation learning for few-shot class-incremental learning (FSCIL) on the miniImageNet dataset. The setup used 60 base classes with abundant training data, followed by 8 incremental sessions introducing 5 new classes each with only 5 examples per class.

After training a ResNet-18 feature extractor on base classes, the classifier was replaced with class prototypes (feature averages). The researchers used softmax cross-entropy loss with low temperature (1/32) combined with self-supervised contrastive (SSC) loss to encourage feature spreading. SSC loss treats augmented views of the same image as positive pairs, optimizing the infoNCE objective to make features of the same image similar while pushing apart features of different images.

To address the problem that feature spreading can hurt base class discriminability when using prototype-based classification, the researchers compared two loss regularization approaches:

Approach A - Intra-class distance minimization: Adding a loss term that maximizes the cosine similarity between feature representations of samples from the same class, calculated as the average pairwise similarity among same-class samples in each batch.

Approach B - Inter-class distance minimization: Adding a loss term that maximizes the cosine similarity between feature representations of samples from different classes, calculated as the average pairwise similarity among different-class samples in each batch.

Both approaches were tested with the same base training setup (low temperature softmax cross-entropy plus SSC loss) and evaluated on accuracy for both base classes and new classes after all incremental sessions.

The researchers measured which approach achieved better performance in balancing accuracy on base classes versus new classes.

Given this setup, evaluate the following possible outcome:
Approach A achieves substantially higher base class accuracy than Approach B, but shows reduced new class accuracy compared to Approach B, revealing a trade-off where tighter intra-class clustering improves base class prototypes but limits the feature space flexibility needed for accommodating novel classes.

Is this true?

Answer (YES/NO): NO